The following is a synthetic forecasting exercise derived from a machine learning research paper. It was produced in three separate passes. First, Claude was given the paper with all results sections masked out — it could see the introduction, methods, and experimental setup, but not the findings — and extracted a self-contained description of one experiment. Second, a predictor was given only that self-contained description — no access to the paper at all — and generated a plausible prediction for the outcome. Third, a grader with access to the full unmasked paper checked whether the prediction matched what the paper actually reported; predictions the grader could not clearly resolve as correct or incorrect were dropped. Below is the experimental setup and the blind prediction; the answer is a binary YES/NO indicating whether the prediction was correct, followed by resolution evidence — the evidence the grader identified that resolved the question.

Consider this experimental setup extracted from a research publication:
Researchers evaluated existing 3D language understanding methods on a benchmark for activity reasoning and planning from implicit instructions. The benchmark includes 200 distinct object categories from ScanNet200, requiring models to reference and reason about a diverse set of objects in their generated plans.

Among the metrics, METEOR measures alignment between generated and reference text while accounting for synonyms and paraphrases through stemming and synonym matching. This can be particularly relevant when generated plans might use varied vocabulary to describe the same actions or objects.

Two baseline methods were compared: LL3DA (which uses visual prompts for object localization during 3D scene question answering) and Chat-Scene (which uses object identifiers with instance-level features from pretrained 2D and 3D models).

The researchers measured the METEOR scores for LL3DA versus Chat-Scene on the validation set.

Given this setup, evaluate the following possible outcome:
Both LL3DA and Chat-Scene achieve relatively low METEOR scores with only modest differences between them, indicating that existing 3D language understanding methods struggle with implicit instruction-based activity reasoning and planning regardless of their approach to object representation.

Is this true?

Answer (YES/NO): YES